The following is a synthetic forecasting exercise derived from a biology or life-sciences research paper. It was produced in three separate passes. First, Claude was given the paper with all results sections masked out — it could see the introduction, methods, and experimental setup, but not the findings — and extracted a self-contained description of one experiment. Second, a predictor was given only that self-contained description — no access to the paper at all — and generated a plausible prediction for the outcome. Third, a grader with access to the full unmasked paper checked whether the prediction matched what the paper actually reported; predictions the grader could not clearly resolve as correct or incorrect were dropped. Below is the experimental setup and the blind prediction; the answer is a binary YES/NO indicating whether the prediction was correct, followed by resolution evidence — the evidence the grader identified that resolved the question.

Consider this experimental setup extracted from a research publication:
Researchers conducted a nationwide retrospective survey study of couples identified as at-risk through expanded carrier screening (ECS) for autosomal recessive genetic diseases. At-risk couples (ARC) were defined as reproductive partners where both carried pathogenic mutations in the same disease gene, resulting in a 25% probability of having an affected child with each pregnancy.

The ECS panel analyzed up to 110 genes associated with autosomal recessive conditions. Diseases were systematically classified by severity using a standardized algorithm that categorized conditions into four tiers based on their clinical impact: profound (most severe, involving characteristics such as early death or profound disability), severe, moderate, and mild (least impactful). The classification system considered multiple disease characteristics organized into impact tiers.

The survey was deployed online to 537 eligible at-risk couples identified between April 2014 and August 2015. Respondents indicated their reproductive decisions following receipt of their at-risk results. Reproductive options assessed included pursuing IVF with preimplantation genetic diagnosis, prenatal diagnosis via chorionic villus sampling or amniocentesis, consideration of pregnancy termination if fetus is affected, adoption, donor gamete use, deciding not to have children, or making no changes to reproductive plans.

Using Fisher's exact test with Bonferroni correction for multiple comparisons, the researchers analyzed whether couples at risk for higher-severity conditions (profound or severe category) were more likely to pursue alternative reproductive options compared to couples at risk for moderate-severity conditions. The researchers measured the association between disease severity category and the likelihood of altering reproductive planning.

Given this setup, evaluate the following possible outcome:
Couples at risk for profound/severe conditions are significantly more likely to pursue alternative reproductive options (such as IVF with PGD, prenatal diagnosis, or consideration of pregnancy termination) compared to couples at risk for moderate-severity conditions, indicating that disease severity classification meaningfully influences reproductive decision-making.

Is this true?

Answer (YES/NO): YES